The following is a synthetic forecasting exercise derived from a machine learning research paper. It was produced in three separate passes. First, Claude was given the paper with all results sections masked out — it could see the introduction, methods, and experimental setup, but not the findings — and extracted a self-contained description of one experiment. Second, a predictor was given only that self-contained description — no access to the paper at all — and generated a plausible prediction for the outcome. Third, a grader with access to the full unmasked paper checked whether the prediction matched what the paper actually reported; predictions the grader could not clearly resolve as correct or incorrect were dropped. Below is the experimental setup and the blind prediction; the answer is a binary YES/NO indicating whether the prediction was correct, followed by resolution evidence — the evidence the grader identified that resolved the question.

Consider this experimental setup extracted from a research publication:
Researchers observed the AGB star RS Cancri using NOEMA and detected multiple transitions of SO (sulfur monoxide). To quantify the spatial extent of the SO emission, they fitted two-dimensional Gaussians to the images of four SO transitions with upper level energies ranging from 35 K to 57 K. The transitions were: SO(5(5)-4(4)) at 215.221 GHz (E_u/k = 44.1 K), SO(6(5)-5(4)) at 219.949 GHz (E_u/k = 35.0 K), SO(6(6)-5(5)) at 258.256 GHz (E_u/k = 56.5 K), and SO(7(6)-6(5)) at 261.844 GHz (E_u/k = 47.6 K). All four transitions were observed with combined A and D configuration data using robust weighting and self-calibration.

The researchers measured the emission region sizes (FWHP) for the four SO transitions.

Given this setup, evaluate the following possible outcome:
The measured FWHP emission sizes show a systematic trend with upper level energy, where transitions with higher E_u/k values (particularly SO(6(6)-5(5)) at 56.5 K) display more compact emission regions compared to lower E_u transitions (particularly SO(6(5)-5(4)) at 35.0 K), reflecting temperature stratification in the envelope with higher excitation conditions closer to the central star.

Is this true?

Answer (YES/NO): NO